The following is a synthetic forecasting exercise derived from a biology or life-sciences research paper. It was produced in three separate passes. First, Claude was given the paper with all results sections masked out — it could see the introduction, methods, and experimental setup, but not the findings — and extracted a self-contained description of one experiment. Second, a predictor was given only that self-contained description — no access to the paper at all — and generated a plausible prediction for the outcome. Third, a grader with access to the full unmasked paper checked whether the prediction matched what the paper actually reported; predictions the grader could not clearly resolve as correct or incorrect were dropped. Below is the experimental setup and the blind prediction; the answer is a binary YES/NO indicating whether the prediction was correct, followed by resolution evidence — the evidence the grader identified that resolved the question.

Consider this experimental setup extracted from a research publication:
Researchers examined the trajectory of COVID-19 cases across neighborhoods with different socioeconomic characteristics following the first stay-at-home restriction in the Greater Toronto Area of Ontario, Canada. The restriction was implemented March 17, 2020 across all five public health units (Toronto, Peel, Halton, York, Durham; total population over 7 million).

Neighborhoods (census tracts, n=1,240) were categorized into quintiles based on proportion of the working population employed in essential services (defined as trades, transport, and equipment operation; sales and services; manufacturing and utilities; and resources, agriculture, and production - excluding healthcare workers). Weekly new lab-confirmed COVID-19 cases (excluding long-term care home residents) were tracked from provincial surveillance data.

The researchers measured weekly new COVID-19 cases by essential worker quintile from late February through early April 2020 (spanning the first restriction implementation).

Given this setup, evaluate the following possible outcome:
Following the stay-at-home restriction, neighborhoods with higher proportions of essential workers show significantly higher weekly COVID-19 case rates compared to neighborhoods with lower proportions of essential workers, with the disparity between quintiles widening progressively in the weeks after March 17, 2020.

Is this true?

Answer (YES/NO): YES